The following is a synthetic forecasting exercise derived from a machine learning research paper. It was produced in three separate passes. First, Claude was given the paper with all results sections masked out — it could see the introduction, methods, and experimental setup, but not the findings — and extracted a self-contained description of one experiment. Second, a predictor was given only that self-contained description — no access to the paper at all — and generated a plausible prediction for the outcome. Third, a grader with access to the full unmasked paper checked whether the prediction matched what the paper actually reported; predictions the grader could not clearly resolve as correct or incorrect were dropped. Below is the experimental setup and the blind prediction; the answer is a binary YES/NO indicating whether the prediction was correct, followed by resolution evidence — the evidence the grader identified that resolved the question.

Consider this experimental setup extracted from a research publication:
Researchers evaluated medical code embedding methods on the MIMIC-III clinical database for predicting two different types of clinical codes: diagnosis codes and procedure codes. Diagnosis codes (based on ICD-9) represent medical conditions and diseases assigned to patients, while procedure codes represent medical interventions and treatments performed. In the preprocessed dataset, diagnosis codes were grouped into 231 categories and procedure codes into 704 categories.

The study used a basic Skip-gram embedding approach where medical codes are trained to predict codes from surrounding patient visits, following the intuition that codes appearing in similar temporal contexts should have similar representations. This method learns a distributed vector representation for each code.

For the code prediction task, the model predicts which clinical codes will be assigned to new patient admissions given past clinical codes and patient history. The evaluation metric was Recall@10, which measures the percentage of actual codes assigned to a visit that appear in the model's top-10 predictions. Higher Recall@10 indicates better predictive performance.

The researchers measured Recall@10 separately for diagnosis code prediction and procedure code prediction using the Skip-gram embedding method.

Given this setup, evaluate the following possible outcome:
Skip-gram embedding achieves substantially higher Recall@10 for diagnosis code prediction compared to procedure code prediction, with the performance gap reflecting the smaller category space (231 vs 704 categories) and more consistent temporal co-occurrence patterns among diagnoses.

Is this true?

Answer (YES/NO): NO